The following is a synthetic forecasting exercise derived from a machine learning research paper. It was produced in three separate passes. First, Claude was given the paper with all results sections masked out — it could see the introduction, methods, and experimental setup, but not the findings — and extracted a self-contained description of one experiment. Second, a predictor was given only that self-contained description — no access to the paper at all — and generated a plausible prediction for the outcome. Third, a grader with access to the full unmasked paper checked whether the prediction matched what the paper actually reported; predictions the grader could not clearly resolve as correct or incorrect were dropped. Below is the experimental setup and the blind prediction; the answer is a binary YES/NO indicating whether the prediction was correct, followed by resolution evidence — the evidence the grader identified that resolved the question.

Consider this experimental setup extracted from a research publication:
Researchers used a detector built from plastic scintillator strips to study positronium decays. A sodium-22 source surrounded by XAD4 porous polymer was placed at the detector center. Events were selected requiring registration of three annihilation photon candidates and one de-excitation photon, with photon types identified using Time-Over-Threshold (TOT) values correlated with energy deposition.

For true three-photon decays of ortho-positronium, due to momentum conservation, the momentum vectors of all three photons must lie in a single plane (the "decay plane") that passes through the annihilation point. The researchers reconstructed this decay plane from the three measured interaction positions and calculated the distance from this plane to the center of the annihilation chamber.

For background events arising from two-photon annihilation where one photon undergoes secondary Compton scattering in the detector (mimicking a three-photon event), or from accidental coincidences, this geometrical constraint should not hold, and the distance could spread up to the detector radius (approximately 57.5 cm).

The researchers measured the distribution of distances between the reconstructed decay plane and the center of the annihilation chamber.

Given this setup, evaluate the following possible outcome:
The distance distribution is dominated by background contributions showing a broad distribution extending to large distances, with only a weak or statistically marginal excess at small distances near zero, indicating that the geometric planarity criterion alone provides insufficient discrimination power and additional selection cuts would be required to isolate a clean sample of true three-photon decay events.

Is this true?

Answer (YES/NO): NO